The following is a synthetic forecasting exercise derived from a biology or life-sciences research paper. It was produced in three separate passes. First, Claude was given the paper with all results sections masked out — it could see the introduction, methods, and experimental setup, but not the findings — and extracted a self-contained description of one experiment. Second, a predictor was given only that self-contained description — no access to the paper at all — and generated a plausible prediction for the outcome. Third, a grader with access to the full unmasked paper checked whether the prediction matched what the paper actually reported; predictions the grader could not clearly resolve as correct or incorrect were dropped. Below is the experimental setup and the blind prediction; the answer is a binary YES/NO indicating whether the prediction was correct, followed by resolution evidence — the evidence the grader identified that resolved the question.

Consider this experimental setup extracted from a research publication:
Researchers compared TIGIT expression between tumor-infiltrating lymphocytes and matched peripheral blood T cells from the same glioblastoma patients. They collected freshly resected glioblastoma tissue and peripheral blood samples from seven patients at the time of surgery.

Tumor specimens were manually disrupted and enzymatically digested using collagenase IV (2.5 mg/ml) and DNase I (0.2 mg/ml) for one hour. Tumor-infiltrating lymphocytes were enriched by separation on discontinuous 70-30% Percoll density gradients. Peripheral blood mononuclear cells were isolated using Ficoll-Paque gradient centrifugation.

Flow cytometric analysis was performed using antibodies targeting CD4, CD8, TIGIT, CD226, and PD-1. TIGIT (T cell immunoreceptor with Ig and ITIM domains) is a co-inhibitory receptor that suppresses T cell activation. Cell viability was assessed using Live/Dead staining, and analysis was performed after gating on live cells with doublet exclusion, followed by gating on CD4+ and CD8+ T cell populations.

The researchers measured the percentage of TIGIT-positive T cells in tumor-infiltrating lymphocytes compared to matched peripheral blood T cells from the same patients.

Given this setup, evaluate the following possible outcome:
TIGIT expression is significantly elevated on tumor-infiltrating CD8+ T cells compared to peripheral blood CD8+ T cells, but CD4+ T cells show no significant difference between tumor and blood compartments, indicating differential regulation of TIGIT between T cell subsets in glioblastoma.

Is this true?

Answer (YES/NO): YES